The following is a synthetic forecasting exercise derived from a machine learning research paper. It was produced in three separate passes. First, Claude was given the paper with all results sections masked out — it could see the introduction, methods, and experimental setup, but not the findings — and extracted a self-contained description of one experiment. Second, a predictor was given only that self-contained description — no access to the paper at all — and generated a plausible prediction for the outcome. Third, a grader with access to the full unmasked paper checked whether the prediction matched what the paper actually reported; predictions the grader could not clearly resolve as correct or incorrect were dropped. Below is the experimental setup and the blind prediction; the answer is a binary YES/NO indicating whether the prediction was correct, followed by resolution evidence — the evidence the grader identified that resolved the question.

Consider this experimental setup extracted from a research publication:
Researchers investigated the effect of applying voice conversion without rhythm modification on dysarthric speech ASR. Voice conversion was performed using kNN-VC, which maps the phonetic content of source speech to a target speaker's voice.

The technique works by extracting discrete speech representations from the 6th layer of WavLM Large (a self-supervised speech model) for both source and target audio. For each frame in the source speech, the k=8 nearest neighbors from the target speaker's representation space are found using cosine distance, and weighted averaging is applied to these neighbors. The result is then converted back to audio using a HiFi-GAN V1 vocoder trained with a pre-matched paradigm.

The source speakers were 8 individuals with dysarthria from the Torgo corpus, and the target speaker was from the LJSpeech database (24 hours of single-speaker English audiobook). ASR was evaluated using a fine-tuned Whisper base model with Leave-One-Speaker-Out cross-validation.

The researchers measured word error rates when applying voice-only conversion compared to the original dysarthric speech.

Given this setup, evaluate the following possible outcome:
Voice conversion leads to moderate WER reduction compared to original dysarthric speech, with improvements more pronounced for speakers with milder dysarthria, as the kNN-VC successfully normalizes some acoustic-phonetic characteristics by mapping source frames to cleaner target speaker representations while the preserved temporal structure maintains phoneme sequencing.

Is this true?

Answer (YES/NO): NO